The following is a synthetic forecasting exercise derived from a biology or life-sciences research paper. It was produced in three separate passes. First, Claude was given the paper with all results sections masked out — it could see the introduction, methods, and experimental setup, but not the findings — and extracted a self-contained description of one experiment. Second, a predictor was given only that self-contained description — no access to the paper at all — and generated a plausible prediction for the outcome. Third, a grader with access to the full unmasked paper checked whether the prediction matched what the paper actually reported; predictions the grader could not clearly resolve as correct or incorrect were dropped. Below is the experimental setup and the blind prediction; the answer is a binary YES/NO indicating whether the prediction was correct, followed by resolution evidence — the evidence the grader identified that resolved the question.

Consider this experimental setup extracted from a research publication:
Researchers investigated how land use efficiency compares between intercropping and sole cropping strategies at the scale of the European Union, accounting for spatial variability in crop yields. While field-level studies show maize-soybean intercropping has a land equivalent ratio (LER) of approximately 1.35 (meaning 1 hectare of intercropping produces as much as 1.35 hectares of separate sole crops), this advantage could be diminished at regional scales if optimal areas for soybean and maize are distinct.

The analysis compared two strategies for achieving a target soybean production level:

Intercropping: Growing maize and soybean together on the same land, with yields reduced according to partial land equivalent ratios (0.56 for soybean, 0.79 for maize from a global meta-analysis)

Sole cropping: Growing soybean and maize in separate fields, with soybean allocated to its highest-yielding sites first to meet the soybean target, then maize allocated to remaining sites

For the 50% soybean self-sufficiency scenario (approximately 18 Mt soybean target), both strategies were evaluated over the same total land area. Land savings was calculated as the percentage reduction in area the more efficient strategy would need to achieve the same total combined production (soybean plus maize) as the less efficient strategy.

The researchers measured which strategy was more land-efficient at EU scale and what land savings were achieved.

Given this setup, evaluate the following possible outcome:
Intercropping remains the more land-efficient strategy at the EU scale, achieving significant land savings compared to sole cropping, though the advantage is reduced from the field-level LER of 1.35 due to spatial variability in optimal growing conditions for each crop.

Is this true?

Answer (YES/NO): NO